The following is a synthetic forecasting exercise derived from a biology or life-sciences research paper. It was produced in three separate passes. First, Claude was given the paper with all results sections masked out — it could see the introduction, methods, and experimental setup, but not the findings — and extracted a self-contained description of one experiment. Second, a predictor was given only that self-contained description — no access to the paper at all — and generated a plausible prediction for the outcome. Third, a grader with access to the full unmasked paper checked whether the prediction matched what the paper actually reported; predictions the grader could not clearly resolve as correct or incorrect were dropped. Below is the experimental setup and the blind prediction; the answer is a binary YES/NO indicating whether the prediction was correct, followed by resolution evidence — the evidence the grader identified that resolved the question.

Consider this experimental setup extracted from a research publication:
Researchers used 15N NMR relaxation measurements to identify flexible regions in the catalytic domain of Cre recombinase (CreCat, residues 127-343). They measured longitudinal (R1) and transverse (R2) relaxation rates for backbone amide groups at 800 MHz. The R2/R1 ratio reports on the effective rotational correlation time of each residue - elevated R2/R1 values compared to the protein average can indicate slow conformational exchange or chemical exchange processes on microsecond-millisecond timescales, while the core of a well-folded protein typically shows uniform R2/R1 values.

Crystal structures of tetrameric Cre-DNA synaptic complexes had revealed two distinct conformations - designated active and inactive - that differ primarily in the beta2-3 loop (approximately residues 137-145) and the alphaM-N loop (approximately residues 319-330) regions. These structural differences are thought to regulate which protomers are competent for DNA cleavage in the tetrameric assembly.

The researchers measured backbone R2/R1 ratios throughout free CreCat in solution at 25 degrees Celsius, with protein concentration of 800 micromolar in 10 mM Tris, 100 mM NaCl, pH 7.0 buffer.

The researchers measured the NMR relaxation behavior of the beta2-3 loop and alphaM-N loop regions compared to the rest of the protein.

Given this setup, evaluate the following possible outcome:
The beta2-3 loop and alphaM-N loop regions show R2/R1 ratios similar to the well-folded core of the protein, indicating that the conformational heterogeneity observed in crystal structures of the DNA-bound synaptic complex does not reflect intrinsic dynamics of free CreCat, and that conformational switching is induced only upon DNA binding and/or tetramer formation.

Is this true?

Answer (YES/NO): NO